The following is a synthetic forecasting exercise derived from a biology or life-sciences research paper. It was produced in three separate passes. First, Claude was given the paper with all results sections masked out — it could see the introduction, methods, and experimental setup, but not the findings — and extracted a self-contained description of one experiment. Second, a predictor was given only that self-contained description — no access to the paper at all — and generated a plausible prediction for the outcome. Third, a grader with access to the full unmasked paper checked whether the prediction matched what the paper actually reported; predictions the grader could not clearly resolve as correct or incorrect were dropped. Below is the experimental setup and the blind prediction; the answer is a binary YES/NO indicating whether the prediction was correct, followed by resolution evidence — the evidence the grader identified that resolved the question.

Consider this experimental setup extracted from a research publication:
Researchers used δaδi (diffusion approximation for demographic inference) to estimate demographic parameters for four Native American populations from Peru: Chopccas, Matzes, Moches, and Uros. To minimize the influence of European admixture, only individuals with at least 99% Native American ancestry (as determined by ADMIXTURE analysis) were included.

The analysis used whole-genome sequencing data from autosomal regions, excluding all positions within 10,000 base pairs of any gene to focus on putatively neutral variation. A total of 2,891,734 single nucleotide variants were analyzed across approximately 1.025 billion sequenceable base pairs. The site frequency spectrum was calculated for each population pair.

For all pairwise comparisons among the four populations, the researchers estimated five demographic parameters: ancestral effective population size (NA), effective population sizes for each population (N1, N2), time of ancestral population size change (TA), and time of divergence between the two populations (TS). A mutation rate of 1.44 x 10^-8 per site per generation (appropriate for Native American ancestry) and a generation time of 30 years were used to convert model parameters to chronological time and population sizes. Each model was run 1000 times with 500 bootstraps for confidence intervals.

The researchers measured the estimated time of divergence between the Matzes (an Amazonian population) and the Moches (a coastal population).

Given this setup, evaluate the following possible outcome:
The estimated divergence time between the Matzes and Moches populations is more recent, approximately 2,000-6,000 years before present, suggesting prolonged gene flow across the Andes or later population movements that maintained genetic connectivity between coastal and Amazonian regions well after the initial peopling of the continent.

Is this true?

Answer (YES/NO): NO